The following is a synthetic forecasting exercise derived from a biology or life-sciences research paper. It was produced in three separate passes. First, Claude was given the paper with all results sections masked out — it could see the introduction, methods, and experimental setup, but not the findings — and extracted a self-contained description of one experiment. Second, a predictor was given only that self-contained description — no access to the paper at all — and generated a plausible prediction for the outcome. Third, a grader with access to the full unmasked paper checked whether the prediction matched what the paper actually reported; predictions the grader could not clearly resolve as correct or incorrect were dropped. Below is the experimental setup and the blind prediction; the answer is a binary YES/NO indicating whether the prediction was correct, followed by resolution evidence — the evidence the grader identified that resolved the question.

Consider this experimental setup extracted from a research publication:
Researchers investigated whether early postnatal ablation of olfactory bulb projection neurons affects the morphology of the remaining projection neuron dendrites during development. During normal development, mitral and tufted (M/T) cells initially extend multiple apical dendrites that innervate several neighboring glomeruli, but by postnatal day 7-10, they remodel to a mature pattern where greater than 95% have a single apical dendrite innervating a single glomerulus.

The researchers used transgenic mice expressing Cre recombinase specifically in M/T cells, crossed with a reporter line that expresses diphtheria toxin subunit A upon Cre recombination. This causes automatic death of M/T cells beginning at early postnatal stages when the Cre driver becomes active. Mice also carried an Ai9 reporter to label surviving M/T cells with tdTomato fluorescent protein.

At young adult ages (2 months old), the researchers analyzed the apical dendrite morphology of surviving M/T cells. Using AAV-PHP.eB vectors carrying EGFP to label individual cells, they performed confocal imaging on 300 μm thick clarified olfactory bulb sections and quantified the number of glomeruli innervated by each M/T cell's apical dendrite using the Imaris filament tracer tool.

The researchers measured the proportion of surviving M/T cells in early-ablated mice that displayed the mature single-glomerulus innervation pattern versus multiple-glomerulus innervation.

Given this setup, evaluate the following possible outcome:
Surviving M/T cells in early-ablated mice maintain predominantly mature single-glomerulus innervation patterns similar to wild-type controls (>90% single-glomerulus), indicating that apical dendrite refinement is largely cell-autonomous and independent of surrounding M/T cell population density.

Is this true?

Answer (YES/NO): NO